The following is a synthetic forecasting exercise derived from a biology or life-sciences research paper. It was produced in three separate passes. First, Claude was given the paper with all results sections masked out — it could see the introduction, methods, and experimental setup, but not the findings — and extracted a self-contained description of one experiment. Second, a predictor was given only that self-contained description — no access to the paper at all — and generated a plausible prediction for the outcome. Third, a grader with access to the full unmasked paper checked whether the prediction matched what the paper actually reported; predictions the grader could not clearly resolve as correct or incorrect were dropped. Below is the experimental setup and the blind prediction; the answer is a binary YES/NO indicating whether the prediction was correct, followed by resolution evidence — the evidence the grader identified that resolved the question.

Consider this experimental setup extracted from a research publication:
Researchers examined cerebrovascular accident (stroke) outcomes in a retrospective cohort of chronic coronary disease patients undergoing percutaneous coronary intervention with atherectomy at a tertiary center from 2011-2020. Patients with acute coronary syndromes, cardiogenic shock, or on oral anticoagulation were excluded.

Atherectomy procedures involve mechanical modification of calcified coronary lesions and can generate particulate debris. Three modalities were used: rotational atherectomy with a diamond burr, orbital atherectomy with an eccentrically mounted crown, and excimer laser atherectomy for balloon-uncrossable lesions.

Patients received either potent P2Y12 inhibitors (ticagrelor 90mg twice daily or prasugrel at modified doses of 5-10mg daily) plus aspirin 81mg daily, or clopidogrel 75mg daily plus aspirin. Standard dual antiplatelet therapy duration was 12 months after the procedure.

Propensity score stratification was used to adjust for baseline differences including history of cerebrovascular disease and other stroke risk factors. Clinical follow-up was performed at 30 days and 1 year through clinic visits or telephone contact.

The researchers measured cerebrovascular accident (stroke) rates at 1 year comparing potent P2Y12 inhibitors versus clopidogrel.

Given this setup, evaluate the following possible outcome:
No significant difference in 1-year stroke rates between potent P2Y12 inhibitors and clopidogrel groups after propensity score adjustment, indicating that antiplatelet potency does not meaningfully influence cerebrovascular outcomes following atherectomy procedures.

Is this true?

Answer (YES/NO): YES